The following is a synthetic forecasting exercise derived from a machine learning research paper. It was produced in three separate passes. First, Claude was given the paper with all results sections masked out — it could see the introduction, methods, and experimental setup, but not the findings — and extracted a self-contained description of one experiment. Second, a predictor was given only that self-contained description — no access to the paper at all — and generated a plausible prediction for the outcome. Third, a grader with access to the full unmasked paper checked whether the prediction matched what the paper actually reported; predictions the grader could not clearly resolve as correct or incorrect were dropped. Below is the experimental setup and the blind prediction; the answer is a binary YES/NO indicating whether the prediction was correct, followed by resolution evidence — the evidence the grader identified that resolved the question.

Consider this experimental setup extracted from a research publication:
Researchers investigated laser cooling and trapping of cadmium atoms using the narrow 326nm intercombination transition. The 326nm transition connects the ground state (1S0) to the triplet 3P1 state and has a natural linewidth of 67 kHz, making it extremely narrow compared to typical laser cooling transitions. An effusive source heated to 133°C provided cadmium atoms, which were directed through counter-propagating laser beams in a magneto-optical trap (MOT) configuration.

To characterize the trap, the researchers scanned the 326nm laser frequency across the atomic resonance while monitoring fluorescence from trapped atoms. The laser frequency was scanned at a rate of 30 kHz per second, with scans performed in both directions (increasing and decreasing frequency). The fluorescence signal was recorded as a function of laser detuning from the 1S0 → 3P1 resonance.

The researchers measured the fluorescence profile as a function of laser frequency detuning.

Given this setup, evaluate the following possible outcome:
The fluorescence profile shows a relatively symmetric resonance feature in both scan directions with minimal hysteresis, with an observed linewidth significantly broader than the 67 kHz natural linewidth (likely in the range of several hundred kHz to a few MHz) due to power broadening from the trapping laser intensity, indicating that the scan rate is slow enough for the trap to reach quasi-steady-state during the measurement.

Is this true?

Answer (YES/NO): NO